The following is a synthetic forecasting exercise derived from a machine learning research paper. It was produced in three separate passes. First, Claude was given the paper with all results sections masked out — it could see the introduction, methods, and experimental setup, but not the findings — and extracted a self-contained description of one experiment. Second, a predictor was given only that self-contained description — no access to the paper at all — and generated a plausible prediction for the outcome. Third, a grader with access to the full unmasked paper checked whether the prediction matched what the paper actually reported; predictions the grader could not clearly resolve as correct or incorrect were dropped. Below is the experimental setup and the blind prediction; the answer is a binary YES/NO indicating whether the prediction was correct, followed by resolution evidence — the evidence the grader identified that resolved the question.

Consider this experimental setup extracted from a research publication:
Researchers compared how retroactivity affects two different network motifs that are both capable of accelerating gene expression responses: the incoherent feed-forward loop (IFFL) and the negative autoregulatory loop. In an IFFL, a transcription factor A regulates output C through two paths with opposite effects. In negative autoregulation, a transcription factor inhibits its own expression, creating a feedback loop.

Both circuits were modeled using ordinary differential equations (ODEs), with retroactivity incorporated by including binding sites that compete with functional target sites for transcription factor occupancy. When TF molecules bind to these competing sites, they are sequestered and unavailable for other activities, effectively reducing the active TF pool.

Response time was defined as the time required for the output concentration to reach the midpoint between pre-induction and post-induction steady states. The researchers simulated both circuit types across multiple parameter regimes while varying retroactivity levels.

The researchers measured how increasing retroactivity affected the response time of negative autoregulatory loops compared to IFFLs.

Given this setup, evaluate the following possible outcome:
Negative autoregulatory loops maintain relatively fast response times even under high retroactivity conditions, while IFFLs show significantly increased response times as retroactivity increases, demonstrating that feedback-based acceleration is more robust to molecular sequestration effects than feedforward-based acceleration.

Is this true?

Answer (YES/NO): NO